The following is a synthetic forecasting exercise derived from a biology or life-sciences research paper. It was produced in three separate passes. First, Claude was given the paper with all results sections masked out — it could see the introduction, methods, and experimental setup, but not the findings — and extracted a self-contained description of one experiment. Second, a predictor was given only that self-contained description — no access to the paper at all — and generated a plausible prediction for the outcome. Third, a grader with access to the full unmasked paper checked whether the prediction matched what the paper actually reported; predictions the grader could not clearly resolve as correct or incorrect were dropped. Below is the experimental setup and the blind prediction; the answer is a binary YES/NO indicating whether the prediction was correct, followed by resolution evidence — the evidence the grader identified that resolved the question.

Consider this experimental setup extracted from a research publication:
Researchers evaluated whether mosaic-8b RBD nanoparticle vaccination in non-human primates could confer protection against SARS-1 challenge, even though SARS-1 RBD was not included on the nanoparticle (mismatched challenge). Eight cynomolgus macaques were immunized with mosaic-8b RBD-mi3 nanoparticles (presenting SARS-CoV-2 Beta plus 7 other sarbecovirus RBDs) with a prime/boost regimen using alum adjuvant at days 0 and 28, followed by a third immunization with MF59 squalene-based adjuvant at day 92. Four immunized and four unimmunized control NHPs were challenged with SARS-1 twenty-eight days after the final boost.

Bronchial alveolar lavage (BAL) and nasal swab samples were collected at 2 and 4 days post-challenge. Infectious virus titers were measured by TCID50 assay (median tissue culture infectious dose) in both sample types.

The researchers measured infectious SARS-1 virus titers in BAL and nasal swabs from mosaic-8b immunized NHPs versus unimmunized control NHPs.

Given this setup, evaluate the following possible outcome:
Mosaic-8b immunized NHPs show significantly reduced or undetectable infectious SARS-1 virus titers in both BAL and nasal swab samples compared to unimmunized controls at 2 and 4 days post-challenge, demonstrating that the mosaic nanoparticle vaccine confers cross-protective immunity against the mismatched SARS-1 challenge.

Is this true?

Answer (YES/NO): YES